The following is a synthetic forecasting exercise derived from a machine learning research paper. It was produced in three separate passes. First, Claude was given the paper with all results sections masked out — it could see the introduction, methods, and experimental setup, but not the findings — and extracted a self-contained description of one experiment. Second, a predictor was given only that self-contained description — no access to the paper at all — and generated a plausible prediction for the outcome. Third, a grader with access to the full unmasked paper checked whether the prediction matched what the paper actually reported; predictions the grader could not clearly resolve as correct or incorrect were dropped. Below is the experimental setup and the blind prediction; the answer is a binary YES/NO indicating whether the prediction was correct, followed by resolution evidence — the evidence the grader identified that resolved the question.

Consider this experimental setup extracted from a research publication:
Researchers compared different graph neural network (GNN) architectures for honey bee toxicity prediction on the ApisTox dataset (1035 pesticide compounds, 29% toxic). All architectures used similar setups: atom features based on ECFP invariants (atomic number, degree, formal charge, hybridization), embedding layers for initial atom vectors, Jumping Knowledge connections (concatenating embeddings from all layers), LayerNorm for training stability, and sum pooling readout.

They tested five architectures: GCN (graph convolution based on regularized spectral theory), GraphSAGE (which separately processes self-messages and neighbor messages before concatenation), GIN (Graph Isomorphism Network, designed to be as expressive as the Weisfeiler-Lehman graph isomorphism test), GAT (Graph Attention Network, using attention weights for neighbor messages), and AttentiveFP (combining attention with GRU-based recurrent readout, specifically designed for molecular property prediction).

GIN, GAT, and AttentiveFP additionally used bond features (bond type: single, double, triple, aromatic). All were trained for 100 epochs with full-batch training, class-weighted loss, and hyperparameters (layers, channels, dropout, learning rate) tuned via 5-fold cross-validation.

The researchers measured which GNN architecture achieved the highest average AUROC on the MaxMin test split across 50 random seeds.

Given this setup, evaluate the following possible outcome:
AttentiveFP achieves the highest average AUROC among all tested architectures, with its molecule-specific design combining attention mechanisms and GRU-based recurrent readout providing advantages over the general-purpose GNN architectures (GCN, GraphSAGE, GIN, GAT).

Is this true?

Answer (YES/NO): YES